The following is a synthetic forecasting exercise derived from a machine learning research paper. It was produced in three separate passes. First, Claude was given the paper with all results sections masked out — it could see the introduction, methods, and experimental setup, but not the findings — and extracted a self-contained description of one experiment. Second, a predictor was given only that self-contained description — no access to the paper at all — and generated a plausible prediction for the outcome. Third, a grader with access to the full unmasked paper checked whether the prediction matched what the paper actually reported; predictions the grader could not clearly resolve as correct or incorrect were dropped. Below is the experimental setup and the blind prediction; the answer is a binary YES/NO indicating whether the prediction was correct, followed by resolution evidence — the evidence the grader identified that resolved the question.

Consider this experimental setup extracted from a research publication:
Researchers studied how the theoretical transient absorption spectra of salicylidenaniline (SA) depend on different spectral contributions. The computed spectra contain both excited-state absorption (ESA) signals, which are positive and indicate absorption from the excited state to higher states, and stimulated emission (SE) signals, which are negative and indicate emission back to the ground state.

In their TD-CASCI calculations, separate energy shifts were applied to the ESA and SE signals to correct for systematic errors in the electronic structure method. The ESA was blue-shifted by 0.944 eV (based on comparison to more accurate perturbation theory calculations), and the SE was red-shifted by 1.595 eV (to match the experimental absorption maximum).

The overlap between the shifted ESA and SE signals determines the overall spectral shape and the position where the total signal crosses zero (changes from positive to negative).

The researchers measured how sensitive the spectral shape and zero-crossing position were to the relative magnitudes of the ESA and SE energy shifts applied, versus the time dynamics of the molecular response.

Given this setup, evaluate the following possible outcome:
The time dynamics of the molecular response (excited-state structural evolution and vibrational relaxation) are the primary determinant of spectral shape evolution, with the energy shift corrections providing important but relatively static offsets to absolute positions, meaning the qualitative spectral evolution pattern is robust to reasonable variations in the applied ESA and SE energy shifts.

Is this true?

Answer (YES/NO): NO